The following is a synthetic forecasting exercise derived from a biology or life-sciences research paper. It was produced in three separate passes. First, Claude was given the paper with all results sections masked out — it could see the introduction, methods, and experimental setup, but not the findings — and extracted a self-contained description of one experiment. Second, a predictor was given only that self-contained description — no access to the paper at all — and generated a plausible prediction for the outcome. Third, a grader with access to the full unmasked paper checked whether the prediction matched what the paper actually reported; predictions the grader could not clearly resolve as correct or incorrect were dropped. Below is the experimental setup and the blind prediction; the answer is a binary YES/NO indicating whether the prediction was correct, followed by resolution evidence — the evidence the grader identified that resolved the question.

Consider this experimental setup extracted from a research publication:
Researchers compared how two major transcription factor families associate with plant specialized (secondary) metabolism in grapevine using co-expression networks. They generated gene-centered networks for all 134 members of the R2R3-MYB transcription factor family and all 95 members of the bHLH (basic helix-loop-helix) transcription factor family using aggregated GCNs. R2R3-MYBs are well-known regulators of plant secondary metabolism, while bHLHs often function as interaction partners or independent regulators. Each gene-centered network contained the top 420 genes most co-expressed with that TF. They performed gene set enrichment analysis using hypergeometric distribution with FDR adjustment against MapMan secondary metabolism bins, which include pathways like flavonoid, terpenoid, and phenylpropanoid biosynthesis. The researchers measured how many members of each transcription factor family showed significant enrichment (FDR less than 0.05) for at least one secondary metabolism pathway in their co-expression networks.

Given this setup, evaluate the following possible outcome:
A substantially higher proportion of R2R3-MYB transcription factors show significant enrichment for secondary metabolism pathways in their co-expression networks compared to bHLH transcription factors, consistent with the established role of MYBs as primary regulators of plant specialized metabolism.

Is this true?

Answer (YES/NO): NO